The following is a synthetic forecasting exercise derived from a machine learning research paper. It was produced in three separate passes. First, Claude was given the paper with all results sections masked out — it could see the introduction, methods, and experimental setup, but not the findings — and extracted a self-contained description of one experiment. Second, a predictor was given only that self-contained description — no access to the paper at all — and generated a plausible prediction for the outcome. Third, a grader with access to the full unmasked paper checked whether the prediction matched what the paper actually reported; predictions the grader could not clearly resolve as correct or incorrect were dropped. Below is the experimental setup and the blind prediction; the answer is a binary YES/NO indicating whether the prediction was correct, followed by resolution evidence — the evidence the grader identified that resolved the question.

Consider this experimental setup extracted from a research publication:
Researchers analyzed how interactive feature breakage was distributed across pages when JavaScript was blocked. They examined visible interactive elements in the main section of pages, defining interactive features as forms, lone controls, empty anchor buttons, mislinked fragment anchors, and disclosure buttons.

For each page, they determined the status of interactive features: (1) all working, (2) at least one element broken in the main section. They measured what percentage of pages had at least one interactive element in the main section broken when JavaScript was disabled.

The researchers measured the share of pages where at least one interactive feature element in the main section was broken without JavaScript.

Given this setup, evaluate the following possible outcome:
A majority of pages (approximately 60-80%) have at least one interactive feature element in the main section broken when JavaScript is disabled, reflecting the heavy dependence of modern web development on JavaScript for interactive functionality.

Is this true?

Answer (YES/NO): NO